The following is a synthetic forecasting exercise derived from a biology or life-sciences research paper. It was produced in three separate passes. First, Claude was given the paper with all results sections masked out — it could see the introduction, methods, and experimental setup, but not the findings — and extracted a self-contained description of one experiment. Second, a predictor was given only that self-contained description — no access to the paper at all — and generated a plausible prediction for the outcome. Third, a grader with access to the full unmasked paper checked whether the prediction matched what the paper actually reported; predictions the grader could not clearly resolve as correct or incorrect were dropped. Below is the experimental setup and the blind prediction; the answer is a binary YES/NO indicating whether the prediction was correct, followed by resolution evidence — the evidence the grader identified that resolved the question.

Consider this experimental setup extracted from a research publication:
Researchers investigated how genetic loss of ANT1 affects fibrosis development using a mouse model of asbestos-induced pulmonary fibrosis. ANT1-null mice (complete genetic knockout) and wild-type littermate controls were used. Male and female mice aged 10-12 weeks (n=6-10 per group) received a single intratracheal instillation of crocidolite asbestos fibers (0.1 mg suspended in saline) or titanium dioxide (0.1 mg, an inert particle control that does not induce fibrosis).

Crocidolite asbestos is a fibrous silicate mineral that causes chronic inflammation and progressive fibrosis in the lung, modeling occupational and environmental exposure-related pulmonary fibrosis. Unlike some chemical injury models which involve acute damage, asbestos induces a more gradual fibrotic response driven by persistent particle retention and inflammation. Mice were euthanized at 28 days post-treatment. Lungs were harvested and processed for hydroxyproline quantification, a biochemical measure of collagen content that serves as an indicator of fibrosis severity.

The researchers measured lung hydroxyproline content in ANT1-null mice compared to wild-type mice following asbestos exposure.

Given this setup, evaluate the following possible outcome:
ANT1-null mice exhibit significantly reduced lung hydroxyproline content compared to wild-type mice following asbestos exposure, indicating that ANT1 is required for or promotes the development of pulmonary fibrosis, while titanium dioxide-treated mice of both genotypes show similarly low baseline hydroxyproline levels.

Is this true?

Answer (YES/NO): NO